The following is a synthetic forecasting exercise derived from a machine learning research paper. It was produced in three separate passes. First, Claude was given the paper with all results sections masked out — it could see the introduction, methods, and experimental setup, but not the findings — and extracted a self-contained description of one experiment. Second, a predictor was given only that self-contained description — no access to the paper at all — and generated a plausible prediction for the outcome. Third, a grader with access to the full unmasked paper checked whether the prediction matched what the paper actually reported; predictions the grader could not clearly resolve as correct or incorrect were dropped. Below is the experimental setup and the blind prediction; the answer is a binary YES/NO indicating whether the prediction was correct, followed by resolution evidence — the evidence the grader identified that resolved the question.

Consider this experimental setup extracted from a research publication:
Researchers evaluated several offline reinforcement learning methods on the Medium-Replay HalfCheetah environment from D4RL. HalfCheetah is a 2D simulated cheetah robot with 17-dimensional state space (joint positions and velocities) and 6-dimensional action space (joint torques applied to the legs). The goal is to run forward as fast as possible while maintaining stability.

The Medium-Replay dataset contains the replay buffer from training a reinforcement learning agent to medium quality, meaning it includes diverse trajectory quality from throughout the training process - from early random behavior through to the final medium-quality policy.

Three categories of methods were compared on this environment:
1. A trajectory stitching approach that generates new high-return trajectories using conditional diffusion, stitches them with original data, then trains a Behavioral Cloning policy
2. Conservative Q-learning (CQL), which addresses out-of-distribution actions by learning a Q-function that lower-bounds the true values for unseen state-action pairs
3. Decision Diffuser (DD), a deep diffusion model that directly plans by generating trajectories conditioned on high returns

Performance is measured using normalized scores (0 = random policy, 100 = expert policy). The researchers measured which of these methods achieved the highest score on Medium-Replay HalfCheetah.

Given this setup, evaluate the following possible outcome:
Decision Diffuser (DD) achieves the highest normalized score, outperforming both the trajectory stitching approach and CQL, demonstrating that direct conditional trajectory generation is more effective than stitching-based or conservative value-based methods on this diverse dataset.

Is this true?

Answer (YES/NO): NO